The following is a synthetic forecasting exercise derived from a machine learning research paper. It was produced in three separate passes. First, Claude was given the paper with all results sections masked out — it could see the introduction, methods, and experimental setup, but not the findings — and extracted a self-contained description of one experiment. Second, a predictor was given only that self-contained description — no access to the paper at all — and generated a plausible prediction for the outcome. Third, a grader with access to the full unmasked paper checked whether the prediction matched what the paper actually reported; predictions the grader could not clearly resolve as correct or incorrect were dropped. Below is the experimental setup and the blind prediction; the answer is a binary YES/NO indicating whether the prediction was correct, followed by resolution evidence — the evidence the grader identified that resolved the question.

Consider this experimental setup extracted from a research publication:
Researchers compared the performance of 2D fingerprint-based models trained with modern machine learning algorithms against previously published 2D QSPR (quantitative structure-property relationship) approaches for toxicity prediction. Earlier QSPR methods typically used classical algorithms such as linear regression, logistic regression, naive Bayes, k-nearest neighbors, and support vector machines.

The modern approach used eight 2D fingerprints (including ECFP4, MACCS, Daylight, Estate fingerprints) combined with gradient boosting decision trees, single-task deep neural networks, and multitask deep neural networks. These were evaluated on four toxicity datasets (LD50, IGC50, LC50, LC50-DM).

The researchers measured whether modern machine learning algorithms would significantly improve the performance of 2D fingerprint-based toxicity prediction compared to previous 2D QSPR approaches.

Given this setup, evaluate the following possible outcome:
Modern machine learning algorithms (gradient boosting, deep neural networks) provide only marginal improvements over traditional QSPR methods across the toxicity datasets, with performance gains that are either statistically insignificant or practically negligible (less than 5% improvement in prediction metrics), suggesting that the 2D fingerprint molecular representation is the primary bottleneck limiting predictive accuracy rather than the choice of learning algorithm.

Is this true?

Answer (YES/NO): NO